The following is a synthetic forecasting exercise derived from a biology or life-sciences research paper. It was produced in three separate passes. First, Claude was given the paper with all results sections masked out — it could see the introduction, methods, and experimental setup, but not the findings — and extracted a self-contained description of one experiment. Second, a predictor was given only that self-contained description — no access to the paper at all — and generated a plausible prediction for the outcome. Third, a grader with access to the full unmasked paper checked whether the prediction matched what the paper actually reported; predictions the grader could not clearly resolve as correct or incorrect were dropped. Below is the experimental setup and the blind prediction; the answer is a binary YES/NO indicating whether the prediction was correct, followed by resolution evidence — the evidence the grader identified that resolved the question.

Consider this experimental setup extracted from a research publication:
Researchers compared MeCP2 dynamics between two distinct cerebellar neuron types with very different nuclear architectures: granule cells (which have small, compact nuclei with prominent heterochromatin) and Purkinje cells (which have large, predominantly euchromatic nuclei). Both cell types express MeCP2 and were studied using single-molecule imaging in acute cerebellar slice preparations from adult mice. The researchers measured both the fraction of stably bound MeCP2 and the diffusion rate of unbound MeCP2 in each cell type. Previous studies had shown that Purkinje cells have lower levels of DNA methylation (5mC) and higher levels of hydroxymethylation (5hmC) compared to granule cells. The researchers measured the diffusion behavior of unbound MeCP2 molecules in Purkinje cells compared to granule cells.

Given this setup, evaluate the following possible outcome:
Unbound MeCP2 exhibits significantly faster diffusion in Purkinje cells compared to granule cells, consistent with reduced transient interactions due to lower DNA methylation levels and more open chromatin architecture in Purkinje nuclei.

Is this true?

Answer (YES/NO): YES